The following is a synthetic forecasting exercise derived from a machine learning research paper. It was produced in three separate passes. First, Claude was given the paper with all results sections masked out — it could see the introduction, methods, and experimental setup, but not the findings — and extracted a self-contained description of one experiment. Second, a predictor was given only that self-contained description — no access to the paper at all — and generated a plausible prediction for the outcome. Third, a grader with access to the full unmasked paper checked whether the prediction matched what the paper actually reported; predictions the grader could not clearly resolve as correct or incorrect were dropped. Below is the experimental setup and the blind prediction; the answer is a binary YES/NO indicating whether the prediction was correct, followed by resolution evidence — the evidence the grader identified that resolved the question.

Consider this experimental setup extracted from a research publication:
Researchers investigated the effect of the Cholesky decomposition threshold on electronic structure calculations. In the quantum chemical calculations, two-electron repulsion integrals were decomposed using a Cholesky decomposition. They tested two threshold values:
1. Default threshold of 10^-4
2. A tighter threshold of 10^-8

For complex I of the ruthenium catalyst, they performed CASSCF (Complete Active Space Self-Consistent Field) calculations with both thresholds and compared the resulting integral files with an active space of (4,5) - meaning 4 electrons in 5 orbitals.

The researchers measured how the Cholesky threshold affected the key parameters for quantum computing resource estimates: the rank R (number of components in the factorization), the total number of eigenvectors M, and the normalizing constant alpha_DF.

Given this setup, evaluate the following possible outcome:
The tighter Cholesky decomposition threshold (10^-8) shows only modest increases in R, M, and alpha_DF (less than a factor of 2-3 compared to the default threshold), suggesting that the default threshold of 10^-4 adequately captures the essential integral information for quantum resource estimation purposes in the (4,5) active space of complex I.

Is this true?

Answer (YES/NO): YES